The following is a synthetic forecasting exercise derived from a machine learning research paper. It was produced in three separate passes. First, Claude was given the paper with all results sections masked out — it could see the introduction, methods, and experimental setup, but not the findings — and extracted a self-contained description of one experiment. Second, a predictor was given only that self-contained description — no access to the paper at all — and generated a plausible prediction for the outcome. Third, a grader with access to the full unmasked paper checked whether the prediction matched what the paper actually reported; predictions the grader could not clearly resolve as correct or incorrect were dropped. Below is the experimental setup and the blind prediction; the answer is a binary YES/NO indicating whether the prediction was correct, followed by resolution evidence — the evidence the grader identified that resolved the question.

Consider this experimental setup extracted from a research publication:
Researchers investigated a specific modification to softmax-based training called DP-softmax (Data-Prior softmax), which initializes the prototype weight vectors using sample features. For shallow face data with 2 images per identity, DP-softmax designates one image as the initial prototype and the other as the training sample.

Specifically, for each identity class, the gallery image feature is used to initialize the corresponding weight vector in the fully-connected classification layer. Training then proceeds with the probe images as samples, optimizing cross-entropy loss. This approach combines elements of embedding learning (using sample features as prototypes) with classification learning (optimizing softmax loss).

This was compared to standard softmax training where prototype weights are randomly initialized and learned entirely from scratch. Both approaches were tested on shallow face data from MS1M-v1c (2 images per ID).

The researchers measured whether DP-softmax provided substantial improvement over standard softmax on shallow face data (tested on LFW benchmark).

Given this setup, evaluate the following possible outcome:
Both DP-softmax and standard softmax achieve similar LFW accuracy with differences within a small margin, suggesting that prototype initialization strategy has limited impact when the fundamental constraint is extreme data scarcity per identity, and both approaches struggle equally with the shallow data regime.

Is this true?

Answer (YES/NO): YES